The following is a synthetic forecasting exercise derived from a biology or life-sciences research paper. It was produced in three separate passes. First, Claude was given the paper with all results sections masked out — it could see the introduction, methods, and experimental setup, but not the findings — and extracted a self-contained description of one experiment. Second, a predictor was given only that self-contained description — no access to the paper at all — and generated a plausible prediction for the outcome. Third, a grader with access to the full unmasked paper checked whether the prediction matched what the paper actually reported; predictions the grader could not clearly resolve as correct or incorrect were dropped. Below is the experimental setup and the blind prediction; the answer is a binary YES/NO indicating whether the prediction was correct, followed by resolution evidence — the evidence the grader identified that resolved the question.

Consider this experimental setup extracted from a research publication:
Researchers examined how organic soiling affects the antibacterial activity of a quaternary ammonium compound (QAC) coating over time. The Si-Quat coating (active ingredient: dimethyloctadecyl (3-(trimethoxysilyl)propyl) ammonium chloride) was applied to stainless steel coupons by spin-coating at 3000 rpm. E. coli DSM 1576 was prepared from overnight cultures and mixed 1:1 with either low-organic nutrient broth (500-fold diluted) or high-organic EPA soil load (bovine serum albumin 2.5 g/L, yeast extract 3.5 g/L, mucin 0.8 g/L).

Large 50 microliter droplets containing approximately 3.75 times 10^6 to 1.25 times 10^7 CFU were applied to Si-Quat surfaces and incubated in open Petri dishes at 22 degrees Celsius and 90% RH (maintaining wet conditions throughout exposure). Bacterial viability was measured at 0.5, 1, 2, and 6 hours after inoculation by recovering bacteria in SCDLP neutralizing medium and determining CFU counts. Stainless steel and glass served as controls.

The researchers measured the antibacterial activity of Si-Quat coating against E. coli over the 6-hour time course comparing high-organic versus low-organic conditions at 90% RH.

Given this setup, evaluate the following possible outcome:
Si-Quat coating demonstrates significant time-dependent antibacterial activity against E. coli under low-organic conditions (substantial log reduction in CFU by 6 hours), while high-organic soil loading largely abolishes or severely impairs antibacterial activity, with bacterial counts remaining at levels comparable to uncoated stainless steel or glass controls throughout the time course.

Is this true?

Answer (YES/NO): NO